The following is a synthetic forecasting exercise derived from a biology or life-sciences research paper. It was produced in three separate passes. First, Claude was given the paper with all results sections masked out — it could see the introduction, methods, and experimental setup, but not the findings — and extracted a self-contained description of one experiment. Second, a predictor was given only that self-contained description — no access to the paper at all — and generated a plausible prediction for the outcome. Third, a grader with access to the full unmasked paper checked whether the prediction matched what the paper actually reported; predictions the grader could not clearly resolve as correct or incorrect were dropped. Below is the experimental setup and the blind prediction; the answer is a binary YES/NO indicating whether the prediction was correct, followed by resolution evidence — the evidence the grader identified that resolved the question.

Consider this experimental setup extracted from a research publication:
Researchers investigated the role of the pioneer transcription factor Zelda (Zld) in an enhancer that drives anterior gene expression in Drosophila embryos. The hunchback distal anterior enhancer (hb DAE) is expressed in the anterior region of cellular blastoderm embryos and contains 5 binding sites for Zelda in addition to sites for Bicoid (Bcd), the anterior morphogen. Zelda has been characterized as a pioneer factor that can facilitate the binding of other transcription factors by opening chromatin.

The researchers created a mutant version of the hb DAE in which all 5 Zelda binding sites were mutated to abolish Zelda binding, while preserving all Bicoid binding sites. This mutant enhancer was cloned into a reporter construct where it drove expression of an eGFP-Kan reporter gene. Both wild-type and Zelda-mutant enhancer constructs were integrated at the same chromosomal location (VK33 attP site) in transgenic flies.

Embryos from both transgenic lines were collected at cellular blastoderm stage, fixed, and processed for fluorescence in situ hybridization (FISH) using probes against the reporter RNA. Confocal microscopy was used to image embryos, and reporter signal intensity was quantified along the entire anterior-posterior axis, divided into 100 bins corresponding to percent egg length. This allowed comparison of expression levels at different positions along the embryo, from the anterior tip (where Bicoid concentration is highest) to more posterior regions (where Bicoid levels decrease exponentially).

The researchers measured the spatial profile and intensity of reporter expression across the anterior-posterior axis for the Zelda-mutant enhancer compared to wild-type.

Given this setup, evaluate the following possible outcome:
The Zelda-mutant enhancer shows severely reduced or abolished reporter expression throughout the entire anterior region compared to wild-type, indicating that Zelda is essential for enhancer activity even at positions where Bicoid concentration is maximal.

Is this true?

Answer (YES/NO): NO